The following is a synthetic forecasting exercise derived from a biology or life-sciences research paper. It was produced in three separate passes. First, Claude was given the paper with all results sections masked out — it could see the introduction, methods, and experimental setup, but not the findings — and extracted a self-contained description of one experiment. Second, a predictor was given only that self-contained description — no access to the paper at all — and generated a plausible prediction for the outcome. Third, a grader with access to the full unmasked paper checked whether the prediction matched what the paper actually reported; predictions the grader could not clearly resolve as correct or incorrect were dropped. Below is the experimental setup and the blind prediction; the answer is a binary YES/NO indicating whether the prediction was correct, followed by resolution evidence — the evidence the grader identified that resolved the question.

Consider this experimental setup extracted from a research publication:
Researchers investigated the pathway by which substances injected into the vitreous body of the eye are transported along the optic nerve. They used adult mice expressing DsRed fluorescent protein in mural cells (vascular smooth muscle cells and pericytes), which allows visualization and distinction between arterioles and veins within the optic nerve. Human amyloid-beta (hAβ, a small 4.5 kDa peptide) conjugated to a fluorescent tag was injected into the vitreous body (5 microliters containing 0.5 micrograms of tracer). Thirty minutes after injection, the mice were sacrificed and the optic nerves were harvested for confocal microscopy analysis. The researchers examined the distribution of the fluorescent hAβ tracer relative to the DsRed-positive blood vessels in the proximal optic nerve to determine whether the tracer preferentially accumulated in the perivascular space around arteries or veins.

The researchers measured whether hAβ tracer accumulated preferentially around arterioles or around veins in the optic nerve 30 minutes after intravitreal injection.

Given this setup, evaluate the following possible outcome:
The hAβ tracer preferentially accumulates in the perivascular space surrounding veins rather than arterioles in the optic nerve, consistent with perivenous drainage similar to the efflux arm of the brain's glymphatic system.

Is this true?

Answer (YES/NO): YES